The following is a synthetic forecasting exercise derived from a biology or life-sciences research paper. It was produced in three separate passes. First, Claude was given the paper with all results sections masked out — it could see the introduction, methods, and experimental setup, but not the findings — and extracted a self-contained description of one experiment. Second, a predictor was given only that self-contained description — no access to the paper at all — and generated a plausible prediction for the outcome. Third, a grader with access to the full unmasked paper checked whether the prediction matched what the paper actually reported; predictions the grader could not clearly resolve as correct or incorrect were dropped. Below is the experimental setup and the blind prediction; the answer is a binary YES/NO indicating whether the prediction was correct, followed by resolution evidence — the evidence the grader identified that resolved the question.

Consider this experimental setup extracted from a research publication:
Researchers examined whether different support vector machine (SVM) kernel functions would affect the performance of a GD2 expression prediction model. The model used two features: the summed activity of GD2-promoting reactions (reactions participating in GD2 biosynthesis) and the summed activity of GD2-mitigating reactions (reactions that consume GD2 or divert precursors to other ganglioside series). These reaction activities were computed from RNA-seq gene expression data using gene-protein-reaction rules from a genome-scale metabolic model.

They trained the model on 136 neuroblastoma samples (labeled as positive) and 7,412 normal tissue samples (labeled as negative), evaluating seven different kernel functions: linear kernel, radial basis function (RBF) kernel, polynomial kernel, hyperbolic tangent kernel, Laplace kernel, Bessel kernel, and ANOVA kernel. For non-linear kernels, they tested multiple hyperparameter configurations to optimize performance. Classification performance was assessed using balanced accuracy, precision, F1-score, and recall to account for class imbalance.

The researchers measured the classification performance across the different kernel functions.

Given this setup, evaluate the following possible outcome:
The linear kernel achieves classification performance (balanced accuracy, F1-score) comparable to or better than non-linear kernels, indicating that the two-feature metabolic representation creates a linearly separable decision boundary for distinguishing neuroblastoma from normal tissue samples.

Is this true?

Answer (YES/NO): YES